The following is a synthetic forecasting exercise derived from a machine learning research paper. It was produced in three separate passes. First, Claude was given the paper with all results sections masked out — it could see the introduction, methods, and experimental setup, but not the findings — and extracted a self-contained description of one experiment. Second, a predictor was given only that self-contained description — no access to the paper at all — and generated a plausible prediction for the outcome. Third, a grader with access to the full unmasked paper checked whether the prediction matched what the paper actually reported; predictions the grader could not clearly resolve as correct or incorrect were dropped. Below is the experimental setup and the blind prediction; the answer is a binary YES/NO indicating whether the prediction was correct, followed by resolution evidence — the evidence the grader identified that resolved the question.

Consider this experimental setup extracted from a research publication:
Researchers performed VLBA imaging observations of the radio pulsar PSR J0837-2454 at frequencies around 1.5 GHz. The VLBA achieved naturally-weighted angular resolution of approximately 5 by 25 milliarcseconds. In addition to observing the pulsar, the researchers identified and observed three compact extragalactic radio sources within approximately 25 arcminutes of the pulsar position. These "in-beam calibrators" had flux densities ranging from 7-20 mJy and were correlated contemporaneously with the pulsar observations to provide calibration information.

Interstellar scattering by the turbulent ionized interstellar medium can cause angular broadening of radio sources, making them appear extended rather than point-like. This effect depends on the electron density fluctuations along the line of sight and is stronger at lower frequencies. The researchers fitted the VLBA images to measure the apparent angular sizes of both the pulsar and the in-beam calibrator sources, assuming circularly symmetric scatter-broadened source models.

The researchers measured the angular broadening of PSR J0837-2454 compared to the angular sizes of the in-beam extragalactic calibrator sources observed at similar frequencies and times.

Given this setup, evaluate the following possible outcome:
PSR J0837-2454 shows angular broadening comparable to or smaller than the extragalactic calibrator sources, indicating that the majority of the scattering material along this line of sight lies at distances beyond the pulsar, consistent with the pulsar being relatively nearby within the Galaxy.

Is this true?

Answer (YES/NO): YES